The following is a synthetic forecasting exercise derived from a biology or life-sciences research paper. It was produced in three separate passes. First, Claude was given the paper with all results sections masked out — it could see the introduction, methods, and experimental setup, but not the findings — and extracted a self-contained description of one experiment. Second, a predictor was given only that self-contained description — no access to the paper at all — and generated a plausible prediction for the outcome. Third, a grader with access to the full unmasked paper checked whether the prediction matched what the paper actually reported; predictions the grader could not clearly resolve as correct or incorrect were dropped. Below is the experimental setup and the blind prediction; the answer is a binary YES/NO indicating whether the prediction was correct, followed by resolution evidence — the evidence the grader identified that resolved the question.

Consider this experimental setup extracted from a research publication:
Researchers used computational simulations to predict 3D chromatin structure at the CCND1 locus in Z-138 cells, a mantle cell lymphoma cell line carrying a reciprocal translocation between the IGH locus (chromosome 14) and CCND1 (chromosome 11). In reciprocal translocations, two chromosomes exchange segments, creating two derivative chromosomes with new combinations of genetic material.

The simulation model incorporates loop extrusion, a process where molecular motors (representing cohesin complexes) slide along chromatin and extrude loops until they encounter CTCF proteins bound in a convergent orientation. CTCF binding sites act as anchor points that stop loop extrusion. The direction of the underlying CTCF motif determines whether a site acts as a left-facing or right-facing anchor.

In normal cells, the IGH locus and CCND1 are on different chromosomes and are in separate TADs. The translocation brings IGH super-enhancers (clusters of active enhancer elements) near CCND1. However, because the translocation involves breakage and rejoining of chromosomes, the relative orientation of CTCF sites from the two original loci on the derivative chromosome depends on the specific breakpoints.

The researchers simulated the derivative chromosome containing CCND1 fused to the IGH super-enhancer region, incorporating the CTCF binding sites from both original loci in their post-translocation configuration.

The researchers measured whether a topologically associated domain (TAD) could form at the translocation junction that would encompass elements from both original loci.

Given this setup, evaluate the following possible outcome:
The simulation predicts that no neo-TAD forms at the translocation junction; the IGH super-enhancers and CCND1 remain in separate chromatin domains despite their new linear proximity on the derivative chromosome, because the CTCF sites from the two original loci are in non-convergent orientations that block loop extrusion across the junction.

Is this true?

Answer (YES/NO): NO